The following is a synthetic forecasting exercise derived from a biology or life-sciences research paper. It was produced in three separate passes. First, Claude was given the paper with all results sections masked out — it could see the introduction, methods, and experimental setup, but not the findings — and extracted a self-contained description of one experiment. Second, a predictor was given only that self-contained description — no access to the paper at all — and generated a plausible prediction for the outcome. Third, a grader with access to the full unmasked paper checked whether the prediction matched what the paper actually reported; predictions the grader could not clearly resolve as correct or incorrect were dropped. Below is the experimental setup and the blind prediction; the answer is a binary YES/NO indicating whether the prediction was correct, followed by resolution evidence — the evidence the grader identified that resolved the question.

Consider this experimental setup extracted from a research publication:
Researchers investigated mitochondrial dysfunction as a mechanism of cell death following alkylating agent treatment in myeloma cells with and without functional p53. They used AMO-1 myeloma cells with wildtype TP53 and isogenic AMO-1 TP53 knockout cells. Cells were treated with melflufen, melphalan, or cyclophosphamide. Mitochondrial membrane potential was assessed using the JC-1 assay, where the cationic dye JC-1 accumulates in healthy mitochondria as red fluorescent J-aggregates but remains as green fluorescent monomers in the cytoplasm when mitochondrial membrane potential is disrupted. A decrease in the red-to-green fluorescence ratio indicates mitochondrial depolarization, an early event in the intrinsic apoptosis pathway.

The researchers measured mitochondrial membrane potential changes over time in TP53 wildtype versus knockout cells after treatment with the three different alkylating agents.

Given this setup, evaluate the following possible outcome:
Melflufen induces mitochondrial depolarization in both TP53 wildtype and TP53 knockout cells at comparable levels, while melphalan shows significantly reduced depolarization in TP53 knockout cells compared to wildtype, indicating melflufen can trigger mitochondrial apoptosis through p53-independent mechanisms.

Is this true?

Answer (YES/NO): NO